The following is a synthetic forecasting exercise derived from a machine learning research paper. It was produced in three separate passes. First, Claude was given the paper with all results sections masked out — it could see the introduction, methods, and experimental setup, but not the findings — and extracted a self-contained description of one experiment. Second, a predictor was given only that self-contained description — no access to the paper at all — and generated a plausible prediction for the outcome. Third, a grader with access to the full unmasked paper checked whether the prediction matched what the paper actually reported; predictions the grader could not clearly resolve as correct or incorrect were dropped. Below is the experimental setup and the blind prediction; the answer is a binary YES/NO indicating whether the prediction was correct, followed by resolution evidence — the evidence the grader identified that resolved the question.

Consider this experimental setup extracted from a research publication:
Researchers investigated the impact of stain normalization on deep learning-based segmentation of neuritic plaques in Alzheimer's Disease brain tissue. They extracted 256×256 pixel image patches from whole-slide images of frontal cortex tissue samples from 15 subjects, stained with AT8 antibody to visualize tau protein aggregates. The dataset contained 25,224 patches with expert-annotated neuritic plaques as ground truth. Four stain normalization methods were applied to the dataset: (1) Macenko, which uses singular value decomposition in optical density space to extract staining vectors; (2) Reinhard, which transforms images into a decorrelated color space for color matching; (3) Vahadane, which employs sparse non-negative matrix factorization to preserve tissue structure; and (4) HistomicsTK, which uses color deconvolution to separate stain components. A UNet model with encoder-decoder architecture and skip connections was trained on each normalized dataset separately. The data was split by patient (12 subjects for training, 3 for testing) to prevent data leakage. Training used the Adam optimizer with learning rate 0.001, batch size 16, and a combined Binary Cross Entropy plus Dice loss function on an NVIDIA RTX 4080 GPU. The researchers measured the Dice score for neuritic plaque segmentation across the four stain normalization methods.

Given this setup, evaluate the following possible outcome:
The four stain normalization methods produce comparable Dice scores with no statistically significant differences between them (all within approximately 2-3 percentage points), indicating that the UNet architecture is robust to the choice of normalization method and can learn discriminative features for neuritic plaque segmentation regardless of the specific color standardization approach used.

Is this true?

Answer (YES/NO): NO